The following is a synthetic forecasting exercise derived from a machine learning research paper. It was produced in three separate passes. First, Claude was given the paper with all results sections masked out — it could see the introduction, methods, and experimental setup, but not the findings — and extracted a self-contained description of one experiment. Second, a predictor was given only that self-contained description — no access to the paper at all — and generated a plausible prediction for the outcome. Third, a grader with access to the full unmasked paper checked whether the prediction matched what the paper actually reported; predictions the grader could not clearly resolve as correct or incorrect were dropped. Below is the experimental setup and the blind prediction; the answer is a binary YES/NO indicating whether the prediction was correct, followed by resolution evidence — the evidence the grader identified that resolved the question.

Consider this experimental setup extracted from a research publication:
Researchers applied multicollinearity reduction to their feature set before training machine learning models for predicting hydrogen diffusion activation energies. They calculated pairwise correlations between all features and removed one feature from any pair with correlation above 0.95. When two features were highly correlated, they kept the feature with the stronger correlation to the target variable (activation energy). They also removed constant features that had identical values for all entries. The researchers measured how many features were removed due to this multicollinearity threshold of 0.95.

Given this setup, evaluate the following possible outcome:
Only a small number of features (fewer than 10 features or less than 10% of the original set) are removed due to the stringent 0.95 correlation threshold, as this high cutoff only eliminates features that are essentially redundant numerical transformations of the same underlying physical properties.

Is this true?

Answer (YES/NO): NO